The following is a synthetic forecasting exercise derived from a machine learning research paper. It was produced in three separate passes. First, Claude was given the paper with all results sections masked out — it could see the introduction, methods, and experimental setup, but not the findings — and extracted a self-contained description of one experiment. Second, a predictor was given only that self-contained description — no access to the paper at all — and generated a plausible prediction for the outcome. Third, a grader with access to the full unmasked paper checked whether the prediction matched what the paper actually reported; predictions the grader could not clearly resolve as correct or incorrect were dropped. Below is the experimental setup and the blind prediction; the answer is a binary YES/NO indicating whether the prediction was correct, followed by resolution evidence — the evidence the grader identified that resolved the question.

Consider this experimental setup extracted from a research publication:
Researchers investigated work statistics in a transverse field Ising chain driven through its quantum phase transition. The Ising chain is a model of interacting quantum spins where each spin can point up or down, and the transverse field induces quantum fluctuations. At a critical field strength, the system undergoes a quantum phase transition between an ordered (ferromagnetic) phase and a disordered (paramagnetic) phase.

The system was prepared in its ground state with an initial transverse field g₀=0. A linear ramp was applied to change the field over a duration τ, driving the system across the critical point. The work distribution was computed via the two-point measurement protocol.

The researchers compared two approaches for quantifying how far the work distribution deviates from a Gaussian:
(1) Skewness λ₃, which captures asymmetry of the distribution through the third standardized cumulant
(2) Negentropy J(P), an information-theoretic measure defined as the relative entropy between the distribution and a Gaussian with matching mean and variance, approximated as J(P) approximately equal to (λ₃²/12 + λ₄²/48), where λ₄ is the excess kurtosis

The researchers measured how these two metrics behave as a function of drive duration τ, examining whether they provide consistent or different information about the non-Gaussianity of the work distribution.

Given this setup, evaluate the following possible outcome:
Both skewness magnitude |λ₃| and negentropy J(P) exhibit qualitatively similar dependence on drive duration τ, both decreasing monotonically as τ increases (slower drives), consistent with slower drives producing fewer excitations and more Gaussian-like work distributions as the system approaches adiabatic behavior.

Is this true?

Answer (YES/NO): NO